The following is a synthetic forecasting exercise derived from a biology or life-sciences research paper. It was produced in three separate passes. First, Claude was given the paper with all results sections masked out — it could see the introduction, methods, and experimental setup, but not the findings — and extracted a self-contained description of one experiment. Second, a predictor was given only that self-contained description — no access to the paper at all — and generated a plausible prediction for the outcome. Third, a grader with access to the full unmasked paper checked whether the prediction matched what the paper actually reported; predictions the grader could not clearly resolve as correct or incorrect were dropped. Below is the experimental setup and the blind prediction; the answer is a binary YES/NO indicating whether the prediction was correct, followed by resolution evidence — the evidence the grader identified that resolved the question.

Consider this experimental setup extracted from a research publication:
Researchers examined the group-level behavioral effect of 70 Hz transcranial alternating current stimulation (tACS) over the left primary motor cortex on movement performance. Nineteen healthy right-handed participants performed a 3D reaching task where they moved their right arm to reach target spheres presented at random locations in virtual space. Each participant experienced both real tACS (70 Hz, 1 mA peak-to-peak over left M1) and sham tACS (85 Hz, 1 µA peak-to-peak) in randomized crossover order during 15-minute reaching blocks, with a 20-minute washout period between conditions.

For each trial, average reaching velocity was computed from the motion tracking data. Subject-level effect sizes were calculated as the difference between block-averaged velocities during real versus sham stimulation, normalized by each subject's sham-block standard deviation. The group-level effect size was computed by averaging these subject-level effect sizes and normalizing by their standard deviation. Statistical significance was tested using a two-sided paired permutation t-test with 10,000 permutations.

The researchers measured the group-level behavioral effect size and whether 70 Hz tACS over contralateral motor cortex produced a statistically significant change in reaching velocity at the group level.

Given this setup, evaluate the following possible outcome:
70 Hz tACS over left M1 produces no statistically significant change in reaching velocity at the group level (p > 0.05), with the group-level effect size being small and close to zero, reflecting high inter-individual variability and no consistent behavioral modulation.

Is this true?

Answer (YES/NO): NO